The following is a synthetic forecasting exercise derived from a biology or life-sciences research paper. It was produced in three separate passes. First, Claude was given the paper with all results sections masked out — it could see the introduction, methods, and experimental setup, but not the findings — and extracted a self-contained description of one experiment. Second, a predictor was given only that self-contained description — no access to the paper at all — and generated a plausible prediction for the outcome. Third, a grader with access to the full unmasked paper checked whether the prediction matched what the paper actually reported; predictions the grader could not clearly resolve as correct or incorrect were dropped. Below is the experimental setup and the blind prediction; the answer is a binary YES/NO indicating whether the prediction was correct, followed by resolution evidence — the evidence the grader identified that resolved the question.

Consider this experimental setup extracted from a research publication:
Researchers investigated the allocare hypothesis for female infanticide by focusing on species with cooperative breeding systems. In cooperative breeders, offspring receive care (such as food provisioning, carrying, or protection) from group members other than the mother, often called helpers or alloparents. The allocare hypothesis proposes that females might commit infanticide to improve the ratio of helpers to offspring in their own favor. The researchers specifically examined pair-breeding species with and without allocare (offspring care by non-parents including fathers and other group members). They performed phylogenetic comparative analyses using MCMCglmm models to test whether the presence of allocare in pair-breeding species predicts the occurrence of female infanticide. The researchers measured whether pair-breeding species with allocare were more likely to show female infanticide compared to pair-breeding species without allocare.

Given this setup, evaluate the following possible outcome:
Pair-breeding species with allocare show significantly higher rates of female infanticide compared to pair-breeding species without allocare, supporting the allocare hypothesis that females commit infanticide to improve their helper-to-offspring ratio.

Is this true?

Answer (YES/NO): YES